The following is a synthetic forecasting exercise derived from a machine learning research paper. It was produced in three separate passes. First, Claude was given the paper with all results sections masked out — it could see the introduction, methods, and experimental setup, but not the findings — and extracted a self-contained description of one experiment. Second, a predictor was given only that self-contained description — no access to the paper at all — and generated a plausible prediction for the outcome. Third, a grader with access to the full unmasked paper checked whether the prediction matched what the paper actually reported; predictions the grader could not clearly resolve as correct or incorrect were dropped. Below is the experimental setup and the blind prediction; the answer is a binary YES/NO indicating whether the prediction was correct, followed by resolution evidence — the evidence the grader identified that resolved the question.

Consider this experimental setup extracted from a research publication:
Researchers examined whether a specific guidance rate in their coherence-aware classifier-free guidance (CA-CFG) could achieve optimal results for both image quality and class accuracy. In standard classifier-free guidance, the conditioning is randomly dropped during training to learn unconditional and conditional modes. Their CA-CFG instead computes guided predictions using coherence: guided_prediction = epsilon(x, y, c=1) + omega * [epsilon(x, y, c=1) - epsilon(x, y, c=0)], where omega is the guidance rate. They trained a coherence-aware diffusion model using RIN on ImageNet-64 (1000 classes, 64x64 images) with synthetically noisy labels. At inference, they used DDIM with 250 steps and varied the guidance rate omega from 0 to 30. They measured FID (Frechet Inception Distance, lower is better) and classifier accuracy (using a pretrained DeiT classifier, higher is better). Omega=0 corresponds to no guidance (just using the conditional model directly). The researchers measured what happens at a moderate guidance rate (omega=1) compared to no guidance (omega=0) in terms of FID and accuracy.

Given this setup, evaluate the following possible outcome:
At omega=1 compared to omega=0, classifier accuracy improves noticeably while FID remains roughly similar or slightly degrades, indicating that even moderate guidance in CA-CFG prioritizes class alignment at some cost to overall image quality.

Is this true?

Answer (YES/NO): NO